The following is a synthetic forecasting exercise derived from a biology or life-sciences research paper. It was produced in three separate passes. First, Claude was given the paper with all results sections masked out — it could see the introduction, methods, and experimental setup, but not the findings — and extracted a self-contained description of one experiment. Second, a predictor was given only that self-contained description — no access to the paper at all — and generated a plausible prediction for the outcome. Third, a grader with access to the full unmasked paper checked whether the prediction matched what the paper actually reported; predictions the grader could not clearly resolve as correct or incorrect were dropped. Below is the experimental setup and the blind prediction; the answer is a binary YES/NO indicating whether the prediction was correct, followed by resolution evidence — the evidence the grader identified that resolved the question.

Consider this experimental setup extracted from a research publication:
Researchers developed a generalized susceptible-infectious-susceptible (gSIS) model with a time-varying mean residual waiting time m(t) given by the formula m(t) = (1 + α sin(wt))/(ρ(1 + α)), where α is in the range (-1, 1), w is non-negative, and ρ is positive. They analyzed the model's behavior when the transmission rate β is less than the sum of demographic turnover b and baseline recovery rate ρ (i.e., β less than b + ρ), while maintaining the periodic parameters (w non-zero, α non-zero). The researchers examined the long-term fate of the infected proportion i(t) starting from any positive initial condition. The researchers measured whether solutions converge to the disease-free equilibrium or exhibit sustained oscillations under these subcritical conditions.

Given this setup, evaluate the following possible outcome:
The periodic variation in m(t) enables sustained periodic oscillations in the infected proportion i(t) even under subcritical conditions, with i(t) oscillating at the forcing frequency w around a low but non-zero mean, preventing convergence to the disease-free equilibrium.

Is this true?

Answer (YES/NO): NO